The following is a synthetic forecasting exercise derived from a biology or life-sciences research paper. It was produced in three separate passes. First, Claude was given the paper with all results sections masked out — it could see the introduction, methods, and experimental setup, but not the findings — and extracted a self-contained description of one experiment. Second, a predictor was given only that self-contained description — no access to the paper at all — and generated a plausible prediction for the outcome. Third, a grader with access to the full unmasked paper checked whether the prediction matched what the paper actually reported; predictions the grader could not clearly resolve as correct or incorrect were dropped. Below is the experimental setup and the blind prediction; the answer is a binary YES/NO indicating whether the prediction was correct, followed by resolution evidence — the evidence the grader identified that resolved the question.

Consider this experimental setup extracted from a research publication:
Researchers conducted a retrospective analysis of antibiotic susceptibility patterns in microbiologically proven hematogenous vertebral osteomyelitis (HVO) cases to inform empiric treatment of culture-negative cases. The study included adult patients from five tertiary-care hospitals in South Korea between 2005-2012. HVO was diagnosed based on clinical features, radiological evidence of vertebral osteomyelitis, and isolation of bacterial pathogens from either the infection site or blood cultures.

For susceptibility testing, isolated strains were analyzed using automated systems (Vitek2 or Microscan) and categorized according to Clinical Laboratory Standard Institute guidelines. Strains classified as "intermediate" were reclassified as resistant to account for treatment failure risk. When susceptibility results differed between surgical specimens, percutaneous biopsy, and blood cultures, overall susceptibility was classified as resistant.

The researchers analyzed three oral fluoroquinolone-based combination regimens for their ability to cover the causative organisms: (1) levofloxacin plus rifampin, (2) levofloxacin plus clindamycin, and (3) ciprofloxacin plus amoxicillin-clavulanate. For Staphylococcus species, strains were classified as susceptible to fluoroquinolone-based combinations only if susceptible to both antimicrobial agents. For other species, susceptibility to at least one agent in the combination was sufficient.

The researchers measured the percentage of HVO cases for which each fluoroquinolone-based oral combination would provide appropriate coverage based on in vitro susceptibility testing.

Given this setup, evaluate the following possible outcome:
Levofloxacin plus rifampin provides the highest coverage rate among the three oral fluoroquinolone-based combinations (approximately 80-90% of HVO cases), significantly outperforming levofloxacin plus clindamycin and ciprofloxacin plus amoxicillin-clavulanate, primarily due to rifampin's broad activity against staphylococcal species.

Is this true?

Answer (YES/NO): NO